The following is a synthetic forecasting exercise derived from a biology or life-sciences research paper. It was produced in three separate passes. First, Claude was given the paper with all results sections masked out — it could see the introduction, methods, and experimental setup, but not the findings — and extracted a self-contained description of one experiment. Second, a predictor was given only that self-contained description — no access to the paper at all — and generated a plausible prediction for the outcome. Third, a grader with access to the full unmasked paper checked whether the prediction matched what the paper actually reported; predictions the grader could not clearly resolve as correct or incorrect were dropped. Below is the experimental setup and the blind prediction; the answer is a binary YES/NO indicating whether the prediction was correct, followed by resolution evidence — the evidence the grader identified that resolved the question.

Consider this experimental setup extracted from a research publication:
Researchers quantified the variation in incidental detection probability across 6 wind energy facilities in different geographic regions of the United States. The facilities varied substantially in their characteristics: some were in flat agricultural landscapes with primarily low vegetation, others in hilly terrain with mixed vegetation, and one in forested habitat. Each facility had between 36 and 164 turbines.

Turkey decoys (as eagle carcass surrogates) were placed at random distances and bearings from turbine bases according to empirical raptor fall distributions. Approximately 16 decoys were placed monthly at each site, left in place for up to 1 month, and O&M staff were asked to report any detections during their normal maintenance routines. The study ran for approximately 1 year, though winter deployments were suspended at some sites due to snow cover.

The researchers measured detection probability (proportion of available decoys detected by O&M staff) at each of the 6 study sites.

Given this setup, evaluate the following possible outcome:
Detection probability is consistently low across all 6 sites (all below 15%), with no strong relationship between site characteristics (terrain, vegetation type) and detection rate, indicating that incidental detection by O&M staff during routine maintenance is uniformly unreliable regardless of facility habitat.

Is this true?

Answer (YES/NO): NO